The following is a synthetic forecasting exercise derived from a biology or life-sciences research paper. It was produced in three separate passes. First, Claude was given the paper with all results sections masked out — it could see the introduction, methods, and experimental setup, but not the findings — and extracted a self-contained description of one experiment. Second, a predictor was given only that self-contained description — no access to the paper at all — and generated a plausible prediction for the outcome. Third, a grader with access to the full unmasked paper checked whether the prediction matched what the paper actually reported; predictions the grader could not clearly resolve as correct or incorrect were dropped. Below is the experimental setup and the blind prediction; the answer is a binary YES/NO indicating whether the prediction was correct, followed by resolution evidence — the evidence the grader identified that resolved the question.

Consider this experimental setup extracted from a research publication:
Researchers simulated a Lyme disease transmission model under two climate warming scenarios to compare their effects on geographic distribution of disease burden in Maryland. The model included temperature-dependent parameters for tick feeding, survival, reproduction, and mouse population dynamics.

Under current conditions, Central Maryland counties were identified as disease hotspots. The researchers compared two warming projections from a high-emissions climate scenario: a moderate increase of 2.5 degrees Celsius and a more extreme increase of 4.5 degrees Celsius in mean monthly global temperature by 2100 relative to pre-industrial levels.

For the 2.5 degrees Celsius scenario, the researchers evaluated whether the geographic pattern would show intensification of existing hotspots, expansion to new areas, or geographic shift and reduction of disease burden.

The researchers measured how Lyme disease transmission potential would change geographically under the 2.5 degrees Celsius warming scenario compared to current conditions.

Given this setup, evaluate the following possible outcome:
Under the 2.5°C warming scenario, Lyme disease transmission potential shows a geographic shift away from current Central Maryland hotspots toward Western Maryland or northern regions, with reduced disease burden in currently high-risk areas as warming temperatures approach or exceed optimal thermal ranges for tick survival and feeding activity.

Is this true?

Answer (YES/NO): NO